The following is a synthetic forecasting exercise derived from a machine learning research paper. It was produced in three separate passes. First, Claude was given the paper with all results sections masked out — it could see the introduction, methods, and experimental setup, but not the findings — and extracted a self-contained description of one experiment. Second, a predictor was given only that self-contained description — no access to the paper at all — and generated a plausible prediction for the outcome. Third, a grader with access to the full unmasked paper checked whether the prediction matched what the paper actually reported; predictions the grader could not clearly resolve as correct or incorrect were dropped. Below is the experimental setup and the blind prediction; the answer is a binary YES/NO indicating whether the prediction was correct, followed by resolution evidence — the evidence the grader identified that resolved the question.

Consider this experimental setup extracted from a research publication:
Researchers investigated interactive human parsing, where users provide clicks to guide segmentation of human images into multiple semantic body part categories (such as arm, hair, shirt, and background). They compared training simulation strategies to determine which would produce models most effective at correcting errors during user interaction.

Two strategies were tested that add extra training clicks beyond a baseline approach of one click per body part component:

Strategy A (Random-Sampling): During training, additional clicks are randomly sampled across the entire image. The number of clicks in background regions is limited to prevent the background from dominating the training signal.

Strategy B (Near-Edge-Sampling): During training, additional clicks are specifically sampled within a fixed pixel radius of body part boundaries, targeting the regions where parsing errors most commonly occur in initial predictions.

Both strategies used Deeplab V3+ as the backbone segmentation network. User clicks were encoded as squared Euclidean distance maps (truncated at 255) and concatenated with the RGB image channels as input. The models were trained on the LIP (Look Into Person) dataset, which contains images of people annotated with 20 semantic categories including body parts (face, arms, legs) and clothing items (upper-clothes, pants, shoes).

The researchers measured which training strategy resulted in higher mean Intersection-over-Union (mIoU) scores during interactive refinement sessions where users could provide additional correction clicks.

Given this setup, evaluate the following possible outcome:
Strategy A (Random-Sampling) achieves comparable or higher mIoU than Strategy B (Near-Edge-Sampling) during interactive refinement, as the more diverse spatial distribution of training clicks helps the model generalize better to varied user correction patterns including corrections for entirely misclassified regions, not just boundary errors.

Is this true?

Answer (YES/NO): YES